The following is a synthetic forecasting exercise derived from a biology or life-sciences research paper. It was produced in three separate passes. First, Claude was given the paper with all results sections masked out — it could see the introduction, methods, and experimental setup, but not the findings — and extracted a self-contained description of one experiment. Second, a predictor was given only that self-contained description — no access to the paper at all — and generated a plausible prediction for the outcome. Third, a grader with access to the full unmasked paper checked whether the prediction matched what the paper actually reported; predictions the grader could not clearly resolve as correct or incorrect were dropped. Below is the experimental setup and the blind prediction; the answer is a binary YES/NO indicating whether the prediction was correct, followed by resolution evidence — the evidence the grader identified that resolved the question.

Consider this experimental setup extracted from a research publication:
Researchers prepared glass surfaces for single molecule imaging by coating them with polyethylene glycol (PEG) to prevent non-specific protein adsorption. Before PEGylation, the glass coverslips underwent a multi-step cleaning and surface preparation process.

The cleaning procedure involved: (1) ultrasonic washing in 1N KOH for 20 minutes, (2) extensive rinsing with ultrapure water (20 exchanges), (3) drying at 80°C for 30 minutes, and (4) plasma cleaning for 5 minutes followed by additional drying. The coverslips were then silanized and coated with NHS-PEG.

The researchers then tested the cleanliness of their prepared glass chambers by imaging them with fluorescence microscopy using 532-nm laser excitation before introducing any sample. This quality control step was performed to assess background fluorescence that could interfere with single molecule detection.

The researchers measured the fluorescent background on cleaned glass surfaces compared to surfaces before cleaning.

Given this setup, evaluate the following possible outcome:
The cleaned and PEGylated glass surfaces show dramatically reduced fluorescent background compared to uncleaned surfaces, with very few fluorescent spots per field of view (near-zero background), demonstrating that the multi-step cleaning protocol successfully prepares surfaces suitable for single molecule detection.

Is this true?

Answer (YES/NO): NO